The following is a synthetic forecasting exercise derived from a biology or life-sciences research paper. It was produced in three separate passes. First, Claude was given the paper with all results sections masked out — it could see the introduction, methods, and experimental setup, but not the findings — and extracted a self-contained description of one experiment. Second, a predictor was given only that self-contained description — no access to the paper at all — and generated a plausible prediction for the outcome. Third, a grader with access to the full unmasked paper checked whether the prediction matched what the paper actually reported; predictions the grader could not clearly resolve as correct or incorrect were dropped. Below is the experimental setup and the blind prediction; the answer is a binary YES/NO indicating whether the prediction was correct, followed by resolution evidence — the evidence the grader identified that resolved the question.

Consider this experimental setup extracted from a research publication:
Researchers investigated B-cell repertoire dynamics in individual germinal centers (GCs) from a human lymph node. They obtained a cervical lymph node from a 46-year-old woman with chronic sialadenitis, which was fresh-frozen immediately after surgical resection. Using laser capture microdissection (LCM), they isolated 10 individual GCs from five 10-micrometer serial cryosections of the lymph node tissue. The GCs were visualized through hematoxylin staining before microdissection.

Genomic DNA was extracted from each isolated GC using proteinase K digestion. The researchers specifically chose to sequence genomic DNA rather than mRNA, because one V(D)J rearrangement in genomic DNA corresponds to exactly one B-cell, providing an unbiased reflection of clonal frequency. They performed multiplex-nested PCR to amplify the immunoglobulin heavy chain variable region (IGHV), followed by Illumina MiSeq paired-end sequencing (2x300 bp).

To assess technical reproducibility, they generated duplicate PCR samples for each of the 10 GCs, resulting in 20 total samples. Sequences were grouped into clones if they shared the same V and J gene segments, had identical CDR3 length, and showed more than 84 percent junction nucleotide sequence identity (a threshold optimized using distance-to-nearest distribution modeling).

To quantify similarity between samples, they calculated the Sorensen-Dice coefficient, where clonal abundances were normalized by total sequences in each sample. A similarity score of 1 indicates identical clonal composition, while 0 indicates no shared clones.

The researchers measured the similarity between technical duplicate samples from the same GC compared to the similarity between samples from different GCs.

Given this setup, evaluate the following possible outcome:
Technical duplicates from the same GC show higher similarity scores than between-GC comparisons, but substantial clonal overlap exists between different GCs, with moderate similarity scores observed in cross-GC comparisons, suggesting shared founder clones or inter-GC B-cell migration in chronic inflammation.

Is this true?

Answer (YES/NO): NO